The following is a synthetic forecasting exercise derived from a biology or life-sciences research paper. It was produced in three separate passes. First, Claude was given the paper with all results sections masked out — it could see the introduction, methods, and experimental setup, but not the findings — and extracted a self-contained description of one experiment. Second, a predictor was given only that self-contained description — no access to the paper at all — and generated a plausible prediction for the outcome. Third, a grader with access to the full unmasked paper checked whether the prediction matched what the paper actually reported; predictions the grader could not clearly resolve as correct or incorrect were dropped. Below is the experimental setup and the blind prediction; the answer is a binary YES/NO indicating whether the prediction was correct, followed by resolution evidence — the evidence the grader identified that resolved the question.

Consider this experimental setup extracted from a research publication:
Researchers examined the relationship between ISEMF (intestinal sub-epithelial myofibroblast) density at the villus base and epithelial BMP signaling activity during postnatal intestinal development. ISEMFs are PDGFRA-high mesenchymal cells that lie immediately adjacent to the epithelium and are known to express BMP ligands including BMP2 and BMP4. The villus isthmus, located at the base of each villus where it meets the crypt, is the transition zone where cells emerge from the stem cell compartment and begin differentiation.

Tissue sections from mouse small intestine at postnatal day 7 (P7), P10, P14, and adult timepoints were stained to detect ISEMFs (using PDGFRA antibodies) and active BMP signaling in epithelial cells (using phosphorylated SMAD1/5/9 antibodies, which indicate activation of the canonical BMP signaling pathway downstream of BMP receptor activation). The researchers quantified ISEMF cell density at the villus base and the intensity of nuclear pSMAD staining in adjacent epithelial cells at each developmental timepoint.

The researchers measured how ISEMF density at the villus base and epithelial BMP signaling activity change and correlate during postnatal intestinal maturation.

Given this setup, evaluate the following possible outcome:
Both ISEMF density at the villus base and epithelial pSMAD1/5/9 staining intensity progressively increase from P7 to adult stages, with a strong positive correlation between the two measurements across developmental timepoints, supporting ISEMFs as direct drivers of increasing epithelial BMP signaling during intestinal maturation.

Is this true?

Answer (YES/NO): YES